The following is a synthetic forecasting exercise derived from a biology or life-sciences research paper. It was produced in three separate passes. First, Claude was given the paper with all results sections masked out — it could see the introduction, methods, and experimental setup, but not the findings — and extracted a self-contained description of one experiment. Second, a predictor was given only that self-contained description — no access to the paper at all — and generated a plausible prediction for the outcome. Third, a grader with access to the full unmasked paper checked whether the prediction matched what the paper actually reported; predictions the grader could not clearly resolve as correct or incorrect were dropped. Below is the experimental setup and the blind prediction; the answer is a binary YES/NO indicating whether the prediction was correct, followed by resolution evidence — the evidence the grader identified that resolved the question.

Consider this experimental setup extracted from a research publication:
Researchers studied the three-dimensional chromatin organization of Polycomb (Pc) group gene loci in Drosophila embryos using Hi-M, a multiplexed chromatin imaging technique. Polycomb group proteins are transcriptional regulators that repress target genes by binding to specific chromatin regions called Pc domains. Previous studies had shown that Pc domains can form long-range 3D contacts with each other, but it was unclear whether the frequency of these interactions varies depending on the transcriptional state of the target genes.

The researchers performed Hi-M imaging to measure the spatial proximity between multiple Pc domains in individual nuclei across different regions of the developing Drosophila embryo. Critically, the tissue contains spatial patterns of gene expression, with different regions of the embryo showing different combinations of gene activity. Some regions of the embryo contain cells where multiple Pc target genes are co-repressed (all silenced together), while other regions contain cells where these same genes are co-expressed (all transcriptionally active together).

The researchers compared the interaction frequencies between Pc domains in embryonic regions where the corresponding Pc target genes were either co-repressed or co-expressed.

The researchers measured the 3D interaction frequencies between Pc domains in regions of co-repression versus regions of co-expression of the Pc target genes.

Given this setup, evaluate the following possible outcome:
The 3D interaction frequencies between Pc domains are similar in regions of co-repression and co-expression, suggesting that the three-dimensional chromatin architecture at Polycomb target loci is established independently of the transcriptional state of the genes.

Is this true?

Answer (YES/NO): NO